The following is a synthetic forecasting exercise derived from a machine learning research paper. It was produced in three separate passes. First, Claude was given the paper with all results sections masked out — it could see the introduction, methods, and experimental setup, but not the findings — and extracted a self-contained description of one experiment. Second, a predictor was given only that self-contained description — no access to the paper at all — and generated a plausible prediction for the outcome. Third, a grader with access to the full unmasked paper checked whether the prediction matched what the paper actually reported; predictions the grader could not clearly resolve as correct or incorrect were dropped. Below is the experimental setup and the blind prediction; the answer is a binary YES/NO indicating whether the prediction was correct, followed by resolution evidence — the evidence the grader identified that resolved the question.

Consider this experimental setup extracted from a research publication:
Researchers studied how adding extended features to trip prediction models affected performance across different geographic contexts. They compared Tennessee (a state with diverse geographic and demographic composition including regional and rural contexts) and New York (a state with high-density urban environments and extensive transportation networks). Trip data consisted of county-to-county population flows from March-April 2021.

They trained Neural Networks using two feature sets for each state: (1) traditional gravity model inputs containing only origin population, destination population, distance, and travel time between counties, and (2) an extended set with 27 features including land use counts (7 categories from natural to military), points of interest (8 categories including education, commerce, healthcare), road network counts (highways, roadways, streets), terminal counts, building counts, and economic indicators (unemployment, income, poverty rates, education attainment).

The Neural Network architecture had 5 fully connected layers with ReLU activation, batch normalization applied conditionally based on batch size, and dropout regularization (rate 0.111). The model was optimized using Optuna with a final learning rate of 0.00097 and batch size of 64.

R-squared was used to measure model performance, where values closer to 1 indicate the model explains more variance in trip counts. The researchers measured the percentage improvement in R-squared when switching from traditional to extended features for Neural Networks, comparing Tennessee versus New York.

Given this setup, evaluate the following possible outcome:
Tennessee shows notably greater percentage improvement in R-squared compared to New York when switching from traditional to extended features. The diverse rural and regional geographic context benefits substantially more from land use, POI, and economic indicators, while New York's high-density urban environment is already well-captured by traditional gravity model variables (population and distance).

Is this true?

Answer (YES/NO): NO